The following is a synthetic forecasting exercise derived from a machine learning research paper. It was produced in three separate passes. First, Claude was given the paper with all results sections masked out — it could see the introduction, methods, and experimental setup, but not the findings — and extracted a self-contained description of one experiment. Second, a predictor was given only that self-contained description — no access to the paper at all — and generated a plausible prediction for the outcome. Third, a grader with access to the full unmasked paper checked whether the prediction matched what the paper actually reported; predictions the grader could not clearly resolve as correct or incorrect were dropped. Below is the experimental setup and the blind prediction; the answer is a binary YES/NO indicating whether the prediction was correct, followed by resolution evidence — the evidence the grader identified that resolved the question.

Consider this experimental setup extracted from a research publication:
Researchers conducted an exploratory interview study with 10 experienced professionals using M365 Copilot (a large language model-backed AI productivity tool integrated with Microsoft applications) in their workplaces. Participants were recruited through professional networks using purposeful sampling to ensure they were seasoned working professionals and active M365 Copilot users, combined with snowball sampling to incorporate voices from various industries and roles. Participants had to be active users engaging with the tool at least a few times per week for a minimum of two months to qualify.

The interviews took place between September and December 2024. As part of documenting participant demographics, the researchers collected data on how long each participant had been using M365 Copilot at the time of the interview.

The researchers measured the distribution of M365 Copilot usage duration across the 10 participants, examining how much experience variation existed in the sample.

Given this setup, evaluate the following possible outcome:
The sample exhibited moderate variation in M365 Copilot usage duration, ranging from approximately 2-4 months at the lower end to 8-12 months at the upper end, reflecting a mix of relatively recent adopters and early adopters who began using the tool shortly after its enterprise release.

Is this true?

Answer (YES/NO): NO